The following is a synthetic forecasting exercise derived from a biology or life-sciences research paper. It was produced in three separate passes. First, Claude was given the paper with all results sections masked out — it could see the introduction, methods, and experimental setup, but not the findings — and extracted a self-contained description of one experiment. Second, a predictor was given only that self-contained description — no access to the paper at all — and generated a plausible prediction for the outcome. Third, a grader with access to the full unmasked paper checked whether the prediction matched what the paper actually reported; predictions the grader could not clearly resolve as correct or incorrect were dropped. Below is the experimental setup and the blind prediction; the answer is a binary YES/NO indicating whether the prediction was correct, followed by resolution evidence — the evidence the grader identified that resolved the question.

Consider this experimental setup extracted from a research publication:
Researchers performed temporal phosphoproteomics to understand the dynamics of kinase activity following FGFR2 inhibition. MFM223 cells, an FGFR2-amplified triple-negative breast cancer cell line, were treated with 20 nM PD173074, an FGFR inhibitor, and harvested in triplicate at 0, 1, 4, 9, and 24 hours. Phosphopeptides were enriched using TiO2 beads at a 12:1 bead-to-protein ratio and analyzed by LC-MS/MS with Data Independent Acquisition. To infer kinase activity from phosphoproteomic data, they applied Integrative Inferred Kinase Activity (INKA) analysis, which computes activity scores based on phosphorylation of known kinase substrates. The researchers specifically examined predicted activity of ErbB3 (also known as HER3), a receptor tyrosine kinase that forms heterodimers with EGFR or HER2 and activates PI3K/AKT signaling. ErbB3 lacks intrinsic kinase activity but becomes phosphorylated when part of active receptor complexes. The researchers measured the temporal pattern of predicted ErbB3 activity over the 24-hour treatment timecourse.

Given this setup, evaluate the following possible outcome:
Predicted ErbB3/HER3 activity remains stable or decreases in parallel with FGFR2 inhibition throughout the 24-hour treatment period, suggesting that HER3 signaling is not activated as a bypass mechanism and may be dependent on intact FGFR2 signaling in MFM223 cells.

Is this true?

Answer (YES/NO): NO